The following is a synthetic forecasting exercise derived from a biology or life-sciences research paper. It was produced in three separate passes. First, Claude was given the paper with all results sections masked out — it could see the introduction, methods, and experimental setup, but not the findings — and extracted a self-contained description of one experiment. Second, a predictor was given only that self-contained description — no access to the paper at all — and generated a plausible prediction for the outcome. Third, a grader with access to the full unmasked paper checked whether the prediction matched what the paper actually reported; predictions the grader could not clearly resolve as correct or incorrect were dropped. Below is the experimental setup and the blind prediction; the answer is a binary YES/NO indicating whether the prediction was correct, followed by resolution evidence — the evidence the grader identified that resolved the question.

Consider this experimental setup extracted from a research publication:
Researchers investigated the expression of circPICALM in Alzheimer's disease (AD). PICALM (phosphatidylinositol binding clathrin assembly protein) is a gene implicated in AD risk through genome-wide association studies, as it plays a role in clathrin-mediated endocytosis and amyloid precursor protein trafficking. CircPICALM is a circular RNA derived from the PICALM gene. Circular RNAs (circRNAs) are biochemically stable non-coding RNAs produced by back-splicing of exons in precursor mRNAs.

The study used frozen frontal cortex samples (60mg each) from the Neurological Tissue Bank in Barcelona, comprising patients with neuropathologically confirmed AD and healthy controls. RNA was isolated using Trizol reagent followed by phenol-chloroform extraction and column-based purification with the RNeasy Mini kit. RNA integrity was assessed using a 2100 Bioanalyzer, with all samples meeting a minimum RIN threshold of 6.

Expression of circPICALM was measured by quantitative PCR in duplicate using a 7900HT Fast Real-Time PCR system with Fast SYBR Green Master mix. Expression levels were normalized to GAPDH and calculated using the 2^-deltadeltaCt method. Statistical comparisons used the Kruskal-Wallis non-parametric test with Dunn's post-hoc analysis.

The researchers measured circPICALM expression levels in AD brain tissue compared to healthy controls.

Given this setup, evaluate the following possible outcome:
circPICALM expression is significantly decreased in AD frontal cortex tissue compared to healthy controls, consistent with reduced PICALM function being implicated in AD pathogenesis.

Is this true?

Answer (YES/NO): NO